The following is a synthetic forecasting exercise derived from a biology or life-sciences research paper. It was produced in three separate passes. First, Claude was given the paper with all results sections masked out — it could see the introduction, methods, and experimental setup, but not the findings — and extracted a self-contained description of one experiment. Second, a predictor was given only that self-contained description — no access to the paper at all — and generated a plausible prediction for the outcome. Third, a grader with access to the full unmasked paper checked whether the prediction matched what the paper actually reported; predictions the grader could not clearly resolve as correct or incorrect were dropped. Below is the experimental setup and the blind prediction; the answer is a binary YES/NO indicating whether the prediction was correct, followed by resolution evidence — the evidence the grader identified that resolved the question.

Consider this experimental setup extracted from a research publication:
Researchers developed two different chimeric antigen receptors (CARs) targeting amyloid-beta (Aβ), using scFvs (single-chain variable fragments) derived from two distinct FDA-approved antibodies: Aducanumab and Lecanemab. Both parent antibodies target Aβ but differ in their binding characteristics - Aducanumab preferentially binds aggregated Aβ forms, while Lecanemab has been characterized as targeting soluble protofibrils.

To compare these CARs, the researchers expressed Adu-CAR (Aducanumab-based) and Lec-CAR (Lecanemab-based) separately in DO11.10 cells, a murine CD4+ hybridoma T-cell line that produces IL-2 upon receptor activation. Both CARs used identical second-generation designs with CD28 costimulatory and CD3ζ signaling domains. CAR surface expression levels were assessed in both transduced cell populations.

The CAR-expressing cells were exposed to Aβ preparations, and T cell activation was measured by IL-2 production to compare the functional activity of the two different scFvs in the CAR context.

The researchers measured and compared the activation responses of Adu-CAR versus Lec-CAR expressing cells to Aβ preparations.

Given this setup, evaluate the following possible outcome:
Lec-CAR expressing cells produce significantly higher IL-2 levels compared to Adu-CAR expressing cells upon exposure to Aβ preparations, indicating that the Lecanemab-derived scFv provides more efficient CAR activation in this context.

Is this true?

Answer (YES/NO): NO